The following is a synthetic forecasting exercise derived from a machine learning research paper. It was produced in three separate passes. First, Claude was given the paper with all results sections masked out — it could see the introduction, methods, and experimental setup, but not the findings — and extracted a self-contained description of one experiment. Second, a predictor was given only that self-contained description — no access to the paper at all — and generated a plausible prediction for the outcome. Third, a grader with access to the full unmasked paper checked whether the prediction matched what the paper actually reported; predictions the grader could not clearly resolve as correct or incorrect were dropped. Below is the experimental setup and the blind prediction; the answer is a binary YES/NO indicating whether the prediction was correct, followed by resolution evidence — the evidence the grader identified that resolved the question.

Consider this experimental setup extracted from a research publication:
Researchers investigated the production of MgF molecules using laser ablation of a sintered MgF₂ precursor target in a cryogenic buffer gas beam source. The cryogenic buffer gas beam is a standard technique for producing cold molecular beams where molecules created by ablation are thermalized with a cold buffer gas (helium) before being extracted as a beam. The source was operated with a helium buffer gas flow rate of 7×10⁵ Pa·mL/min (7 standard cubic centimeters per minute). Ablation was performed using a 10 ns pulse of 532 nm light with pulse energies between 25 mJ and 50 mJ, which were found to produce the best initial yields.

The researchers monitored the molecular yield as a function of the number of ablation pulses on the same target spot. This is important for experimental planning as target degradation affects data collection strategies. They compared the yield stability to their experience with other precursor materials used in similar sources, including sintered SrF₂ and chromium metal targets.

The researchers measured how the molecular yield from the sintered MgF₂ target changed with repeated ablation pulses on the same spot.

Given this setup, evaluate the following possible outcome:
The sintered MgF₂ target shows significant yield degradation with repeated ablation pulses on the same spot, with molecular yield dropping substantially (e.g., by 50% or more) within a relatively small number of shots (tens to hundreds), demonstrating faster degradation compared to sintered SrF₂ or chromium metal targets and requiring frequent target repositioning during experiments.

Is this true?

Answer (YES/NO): YES